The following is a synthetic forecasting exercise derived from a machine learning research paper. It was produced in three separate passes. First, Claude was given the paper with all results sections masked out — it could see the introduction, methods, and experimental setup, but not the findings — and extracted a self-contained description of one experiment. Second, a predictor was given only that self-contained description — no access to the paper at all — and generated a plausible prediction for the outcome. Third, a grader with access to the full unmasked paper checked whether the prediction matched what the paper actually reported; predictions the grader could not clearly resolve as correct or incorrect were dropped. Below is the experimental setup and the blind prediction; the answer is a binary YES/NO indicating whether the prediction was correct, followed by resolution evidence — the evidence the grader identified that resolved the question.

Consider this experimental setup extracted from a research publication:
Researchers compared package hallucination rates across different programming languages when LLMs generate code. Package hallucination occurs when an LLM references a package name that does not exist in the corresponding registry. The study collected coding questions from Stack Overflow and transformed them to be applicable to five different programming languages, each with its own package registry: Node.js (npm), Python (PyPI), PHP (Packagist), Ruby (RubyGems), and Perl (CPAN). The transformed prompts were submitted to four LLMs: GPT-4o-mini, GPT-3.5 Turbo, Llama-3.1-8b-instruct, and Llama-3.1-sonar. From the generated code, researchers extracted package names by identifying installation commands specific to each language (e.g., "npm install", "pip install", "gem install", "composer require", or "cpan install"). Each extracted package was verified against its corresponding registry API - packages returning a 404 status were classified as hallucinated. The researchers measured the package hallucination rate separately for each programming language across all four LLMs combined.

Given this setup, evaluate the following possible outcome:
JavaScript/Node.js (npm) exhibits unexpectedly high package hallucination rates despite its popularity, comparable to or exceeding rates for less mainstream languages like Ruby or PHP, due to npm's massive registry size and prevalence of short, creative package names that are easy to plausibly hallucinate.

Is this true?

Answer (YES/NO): NO